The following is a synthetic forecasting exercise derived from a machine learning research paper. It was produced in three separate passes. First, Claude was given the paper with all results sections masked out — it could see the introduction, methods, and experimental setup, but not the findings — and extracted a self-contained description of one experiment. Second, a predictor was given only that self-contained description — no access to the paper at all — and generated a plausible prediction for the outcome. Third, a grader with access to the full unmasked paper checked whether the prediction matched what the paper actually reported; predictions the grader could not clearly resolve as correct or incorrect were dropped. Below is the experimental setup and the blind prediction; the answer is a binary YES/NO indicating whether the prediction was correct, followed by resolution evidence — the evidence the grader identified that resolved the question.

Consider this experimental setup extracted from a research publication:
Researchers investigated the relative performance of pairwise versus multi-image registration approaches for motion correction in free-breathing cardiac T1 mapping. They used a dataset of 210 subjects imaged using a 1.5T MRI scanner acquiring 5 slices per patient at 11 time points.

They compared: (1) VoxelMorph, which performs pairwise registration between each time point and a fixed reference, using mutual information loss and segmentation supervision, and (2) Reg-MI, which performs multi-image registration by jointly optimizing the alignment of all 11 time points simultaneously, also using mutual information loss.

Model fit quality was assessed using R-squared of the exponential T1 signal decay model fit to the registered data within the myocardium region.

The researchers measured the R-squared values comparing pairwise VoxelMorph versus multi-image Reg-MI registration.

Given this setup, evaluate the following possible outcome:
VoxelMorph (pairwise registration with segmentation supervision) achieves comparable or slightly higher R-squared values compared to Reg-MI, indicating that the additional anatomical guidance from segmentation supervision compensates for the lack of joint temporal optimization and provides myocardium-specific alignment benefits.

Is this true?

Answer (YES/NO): NO